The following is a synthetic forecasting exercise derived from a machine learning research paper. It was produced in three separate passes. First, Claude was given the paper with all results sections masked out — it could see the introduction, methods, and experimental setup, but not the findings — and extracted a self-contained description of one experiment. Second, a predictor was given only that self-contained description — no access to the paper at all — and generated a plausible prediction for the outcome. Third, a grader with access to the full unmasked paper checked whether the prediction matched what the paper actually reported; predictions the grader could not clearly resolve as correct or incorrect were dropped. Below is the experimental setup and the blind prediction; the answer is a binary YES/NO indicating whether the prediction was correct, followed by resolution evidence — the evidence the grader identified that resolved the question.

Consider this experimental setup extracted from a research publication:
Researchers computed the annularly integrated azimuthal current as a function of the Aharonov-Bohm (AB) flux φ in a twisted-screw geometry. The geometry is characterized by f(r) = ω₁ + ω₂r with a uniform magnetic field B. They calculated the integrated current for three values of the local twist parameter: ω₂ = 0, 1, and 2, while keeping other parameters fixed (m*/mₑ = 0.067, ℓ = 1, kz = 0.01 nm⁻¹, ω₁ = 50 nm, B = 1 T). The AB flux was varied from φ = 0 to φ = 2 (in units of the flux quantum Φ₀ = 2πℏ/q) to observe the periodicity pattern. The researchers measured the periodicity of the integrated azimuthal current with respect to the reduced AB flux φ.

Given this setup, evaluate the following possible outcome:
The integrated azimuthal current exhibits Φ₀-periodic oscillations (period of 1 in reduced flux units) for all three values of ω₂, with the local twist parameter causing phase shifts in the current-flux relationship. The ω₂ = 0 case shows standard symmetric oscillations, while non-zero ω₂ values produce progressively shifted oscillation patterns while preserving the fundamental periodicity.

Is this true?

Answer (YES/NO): NO